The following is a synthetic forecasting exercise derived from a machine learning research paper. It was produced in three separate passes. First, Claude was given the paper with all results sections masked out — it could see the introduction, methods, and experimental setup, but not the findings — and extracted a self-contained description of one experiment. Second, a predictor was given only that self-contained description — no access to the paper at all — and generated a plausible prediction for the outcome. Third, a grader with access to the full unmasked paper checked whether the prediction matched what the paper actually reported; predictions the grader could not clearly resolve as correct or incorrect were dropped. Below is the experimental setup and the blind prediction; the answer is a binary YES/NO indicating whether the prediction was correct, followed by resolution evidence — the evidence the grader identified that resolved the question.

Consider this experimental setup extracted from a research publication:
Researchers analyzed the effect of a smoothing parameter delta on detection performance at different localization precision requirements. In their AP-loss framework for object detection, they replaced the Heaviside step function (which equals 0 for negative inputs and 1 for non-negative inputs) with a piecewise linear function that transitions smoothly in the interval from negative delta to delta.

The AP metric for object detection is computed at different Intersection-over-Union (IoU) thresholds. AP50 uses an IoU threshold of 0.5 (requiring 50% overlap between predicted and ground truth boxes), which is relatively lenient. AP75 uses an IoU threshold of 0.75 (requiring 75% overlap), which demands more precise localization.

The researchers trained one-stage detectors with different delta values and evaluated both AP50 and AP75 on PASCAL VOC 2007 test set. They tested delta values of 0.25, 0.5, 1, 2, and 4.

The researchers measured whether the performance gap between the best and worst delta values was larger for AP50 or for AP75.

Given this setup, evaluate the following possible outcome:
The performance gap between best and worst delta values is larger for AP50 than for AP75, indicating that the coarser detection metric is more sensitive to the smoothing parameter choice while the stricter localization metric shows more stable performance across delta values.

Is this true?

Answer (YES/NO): NO